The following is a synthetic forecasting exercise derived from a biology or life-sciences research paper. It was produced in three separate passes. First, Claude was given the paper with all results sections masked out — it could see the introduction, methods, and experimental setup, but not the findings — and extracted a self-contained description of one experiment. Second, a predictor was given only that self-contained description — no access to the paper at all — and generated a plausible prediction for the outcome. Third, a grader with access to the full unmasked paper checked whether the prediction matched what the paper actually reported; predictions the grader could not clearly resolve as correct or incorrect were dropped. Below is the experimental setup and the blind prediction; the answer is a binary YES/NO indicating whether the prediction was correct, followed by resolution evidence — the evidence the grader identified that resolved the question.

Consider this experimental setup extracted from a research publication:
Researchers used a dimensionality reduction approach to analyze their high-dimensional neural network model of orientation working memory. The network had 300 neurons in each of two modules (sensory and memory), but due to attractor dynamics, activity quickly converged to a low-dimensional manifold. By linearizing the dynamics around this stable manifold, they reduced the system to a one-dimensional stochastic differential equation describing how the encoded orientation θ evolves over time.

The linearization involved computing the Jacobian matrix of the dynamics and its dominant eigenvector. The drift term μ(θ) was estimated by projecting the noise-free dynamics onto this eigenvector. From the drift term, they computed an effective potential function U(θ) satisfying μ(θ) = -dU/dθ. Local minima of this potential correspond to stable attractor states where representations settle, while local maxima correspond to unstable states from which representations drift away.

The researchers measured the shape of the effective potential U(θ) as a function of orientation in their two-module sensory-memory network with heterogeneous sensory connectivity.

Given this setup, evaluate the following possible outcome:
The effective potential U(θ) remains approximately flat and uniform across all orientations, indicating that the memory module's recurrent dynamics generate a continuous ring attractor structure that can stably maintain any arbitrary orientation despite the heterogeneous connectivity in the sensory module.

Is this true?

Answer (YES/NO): NO